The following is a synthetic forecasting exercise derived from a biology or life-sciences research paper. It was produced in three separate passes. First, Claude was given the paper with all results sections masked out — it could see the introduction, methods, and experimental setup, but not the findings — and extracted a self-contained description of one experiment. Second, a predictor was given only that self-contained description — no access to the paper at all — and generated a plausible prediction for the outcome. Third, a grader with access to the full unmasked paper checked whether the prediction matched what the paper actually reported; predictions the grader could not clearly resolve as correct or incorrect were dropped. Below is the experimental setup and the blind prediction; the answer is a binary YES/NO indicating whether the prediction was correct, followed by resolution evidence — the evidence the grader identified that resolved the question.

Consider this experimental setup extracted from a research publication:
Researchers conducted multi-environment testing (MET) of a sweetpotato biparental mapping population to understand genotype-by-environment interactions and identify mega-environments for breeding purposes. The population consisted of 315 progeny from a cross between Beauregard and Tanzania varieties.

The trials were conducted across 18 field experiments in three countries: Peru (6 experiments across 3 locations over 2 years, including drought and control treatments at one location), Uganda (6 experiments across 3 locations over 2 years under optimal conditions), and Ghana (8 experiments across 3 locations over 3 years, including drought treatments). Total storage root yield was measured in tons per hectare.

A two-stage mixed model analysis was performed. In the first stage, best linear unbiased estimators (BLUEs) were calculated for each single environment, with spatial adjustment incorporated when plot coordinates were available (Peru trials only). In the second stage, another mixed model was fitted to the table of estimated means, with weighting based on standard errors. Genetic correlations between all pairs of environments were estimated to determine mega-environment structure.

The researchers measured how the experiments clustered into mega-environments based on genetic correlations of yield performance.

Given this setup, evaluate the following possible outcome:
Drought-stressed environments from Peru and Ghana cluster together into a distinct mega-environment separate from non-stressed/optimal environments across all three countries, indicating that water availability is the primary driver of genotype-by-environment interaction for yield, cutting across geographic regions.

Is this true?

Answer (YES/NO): NO